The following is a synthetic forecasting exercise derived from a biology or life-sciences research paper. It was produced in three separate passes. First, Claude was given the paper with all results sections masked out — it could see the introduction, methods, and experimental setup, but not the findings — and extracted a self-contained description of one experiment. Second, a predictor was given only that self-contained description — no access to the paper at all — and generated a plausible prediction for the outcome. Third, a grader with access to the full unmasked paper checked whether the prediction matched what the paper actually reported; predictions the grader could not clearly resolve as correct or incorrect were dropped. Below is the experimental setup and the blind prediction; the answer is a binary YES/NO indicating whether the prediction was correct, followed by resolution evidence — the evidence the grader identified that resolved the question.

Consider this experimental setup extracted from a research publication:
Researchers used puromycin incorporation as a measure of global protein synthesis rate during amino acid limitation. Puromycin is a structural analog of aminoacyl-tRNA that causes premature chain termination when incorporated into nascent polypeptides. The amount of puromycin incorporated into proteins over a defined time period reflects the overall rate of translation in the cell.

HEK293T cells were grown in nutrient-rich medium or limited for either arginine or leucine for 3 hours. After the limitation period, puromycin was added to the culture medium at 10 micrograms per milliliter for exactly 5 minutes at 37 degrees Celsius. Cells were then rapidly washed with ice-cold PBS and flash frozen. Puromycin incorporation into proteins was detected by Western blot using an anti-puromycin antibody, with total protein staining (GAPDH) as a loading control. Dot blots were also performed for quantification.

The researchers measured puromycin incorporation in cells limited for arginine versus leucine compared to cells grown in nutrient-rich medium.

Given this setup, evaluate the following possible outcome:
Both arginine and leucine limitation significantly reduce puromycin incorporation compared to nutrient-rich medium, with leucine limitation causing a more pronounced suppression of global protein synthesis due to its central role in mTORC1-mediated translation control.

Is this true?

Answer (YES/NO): NO